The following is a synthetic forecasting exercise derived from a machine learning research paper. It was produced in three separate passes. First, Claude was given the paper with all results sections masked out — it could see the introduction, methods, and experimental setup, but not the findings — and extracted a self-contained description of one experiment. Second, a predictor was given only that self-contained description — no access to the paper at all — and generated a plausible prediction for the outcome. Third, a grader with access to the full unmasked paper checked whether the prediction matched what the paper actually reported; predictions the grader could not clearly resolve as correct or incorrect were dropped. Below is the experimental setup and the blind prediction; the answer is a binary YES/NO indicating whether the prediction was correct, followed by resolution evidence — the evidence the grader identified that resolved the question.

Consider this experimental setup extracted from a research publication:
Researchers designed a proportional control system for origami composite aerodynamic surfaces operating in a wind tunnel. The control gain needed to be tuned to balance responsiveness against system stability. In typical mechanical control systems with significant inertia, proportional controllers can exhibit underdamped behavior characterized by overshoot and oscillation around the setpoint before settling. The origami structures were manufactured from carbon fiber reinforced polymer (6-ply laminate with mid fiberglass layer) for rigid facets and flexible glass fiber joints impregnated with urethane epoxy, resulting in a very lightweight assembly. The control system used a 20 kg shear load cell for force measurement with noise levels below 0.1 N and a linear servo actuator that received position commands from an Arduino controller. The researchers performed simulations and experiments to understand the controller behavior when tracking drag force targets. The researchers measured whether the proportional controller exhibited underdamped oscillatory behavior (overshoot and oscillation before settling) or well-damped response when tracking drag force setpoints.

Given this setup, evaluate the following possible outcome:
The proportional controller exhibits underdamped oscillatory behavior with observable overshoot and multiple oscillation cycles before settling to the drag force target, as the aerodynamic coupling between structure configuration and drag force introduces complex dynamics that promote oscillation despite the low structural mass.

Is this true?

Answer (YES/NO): NO